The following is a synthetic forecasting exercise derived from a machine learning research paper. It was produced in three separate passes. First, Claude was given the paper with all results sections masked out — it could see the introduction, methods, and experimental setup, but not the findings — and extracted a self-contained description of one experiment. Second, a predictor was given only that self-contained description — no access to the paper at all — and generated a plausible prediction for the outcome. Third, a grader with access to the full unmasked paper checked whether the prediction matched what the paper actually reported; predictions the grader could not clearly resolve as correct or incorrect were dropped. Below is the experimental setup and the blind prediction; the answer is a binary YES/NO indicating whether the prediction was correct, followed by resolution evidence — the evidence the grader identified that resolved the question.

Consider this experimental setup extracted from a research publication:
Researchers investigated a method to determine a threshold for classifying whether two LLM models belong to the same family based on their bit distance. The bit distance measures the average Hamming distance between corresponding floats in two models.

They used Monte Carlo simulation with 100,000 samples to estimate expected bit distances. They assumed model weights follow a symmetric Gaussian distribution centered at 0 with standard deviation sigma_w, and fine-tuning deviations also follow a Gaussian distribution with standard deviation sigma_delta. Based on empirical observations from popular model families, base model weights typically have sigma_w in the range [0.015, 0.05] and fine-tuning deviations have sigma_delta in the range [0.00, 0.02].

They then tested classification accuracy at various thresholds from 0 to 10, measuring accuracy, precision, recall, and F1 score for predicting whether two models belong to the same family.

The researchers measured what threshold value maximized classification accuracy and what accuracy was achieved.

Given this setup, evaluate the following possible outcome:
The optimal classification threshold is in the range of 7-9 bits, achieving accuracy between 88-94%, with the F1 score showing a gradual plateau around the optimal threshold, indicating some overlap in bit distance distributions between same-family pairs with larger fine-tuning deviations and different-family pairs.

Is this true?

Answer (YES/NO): NO